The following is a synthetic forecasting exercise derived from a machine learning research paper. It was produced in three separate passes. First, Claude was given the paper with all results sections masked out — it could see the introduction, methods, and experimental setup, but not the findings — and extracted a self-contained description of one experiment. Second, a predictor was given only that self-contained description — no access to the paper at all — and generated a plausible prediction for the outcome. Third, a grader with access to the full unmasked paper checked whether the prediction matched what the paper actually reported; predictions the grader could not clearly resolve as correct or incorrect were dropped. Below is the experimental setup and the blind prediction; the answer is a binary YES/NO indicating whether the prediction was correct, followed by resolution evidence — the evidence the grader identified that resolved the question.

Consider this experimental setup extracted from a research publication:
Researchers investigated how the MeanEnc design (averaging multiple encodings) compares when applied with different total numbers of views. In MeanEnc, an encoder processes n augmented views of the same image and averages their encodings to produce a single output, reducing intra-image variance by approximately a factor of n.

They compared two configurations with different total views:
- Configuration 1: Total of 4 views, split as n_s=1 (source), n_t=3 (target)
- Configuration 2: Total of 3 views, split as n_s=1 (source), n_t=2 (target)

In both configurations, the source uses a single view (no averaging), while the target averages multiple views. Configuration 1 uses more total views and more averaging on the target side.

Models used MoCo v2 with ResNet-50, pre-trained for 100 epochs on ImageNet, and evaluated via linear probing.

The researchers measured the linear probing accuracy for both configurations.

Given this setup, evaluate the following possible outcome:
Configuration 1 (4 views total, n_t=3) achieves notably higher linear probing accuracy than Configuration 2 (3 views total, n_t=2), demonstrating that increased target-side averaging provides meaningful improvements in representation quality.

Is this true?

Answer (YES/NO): NO